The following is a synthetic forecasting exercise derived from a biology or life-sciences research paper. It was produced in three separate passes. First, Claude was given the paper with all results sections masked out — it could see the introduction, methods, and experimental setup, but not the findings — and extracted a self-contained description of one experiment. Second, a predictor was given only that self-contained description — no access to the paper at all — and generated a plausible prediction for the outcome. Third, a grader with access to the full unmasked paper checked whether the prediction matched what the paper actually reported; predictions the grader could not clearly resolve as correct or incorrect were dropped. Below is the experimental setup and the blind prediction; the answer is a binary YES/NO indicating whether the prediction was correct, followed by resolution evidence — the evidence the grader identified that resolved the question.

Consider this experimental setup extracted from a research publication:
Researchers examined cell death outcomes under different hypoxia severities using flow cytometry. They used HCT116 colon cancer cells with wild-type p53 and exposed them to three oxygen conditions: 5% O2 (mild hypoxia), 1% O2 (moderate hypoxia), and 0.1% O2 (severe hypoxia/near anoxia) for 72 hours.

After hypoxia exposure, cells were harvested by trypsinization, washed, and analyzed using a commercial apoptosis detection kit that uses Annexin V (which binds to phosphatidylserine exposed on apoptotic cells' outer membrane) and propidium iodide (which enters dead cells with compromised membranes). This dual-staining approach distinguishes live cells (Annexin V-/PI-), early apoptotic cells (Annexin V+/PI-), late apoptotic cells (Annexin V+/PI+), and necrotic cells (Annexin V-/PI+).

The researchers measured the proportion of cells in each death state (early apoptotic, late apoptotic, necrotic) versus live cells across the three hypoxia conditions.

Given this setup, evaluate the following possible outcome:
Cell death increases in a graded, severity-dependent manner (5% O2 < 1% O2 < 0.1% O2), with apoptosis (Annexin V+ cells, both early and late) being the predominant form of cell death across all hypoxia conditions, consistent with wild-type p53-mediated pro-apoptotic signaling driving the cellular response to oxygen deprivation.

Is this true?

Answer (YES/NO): NO